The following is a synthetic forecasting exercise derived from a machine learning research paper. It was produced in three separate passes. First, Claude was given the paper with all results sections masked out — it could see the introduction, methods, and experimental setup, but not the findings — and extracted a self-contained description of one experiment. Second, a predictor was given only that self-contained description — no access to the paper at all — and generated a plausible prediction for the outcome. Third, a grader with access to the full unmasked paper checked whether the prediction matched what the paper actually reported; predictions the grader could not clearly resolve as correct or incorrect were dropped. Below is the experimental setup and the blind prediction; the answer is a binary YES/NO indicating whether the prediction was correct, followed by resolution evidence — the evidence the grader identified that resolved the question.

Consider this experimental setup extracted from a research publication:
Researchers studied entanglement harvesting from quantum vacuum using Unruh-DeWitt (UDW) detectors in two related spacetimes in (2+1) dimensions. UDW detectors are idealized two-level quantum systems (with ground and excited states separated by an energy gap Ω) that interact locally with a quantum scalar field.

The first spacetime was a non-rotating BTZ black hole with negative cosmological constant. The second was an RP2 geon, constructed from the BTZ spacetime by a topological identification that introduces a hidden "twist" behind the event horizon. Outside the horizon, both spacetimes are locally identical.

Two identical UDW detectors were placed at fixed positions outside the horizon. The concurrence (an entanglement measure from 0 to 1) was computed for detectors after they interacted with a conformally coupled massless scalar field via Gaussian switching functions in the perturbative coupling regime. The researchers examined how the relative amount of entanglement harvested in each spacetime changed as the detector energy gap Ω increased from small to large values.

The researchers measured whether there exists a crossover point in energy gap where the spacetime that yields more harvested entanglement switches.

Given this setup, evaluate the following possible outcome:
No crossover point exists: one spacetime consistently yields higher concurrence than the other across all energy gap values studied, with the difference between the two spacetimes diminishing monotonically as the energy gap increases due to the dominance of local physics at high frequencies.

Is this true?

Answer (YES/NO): NO